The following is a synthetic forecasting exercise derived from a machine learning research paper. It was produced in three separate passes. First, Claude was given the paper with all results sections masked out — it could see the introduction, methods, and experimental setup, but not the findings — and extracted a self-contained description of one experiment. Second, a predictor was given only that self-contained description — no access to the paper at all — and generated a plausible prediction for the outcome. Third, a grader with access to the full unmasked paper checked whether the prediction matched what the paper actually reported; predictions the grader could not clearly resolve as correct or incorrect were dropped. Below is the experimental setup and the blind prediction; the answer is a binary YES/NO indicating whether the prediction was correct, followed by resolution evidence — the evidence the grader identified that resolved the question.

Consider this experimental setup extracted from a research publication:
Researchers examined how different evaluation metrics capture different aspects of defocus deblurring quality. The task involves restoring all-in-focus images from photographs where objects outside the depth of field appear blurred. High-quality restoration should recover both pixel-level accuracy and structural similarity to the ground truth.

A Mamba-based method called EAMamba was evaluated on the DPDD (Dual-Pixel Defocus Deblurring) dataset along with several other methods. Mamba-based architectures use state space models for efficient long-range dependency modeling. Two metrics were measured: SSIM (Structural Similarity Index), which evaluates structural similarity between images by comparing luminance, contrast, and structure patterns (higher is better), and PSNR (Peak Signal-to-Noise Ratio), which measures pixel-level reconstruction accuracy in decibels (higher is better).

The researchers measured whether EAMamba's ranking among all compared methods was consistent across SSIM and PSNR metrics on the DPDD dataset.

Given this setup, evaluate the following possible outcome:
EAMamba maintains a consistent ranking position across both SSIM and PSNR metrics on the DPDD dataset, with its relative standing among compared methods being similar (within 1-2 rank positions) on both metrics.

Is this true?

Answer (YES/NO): NO